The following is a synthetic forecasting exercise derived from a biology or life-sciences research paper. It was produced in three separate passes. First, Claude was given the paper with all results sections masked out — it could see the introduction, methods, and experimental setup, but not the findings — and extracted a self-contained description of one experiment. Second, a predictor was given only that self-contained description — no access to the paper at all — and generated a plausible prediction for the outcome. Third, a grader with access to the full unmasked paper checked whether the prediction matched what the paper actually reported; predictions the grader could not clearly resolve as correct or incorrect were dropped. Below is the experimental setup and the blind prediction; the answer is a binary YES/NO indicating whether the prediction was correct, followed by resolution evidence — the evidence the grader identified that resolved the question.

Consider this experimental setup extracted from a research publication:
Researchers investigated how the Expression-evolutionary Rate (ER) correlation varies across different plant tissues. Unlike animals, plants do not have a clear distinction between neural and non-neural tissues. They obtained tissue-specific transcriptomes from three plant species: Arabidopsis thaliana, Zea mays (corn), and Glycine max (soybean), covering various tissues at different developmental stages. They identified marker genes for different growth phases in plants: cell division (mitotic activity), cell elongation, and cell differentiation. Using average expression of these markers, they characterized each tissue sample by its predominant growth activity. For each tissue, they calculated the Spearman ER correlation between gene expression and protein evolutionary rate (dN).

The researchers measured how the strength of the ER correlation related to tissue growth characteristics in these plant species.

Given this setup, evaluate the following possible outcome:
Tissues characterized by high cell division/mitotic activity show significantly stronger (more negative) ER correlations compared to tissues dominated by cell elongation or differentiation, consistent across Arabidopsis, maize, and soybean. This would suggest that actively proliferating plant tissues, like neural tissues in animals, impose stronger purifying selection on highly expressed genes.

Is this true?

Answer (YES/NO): NO